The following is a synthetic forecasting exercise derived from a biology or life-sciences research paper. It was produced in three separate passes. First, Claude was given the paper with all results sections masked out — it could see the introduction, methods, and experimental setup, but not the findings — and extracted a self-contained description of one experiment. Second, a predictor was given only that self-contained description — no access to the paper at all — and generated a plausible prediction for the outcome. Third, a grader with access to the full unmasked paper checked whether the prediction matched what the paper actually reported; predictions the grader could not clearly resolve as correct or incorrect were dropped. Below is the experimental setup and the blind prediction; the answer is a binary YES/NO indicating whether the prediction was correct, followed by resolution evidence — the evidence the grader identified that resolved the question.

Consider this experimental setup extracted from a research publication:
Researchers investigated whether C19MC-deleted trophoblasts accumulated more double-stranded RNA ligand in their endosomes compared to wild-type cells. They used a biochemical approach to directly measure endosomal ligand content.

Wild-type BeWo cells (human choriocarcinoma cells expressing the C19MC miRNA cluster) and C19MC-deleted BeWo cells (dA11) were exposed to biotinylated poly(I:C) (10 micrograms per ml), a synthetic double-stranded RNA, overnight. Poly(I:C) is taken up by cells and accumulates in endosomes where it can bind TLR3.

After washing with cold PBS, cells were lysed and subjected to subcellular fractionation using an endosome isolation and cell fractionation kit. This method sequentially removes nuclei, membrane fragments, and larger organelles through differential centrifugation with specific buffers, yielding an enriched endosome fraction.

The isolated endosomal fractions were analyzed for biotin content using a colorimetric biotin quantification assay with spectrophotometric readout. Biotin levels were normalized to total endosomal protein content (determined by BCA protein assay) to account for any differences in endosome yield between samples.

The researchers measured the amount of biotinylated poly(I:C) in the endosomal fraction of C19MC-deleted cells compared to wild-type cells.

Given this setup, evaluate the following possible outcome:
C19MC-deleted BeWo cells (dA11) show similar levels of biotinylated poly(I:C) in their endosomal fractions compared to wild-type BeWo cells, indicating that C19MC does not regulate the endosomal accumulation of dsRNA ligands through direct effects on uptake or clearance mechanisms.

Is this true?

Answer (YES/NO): NO